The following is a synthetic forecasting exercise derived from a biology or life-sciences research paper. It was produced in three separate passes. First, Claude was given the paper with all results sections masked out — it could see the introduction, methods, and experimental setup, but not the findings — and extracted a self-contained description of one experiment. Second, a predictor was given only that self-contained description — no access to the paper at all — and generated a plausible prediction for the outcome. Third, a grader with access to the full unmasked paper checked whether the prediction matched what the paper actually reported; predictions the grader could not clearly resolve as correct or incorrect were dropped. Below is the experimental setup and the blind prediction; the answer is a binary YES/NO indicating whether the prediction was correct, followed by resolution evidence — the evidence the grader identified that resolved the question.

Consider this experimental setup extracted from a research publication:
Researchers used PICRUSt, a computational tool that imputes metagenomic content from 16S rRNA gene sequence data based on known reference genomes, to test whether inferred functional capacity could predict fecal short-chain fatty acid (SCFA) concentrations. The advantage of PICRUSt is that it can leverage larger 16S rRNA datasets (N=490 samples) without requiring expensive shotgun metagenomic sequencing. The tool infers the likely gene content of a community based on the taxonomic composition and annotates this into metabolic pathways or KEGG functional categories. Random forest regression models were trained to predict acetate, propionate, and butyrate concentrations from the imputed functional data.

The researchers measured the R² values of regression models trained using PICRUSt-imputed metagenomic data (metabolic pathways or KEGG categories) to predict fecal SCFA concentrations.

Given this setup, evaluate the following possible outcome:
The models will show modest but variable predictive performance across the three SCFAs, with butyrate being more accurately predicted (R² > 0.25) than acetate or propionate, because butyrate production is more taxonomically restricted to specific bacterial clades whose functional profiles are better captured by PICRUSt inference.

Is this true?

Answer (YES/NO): NO